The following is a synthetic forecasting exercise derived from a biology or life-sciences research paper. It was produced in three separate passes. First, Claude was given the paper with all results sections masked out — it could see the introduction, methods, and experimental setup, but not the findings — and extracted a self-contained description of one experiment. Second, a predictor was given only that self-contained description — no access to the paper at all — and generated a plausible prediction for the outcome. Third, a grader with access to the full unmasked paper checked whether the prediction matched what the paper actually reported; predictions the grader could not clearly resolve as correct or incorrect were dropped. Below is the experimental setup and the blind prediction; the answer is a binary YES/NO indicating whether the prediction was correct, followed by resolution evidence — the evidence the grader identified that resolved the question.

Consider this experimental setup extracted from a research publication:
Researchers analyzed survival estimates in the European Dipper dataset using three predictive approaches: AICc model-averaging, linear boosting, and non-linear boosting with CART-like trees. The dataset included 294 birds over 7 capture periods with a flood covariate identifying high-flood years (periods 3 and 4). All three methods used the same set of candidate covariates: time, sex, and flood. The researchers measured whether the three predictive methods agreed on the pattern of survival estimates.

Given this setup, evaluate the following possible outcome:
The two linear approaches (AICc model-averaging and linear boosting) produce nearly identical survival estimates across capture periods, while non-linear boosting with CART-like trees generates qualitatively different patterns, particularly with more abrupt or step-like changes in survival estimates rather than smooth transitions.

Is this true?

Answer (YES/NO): NO